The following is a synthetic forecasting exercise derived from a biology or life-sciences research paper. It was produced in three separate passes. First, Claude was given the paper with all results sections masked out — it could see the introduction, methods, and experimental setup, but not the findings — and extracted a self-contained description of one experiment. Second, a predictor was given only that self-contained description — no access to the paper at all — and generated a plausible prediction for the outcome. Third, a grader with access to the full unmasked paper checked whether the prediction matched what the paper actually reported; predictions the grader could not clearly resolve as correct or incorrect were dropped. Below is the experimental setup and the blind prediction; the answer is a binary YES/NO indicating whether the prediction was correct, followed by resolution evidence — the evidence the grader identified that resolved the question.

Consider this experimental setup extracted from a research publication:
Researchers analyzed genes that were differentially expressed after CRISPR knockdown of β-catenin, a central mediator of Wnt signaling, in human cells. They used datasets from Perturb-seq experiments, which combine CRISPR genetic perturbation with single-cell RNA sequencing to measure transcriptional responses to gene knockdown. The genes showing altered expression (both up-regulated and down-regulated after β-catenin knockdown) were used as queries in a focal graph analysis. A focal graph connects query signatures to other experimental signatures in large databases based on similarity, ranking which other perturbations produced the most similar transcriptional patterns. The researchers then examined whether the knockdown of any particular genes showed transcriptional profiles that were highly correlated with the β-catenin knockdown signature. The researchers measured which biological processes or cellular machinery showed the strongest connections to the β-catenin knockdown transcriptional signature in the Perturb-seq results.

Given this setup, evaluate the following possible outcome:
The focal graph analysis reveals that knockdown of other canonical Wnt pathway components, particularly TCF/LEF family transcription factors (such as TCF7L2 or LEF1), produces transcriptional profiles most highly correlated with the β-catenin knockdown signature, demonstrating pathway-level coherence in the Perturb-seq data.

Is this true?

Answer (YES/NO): NO